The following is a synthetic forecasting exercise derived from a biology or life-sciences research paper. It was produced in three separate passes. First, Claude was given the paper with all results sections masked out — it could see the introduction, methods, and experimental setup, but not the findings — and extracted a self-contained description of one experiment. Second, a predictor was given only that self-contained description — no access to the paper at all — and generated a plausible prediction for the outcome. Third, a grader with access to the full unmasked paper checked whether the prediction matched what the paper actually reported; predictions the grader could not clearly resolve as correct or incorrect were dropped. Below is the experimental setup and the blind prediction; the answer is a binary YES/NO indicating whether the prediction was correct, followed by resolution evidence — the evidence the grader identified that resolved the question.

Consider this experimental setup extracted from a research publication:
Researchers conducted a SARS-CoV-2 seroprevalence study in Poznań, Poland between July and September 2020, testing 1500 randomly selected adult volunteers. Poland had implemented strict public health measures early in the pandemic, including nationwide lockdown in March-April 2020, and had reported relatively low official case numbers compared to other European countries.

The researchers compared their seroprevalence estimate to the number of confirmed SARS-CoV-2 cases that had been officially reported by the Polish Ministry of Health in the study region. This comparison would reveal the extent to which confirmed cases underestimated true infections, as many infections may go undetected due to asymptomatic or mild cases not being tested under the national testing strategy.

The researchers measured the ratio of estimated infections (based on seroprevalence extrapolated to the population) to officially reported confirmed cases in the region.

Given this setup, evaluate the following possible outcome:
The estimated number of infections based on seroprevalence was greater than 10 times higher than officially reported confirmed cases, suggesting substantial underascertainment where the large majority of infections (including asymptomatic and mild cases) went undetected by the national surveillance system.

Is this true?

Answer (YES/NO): NO